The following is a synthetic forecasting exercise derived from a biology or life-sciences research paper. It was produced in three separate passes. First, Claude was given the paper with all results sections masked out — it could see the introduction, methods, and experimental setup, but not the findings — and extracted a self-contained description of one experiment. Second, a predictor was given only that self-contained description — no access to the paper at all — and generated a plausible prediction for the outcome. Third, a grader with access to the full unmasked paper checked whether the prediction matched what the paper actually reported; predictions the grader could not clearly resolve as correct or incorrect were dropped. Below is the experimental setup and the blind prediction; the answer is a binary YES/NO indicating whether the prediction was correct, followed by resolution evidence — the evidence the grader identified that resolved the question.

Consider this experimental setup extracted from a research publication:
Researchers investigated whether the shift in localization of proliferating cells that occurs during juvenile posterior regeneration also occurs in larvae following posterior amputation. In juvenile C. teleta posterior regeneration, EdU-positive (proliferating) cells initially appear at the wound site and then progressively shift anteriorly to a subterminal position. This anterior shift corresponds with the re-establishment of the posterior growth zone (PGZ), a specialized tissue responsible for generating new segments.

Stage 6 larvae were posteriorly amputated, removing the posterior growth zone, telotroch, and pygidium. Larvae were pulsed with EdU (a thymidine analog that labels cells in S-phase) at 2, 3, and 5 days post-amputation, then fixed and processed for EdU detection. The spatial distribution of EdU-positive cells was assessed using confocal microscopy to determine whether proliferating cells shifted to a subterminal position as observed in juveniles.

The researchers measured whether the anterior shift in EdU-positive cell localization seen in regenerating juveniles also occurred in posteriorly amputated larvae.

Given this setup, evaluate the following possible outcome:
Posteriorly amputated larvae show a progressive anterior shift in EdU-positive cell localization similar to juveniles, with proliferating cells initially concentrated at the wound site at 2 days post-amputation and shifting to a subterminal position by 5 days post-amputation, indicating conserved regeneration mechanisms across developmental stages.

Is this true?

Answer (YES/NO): NO